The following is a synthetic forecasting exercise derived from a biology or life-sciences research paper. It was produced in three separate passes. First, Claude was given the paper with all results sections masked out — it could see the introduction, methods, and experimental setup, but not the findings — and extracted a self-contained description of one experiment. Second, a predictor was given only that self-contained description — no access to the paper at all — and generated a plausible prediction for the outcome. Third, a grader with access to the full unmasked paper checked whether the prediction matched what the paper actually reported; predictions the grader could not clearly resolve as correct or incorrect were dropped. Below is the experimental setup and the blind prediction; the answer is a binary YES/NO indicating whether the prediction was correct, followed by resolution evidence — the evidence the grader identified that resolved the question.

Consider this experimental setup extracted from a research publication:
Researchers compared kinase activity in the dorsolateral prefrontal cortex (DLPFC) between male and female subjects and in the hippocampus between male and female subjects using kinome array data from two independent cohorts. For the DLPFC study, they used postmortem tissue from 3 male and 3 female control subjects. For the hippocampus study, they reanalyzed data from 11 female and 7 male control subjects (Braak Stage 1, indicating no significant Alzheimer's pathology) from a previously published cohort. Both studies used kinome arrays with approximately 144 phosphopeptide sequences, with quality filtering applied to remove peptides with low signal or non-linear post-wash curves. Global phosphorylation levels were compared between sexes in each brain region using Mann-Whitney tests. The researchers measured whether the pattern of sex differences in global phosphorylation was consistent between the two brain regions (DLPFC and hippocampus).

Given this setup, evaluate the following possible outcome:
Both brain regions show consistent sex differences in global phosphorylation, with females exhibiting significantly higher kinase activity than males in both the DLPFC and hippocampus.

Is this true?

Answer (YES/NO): NO